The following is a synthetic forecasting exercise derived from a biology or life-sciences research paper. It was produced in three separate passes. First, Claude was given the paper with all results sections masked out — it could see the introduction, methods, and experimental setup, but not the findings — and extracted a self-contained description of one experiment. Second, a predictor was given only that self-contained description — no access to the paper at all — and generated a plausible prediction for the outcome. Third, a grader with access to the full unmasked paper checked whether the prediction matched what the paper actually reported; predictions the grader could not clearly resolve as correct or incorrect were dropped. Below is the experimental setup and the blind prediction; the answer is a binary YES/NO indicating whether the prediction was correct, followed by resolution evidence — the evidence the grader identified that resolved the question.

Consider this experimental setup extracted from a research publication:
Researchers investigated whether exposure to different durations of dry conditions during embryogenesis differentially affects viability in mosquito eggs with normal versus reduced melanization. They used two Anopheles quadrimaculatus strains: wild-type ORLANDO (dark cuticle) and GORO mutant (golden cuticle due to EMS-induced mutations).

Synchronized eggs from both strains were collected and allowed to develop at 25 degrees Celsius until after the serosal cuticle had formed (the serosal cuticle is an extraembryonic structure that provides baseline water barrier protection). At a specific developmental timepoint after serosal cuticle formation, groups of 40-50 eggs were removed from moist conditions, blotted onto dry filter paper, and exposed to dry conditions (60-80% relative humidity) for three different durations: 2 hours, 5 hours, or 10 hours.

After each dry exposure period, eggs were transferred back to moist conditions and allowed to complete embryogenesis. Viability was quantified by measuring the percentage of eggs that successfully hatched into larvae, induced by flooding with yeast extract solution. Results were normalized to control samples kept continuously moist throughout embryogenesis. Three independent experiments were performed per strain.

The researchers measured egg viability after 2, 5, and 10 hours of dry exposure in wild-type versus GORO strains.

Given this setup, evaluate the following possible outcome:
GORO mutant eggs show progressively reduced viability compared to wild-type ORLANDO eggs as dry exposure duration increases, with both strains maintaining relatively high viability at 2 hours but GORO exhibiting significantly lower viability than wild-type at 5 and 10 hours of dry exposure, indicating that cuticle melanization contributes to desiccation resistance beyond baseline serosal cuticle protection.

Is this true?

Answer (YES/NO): NO